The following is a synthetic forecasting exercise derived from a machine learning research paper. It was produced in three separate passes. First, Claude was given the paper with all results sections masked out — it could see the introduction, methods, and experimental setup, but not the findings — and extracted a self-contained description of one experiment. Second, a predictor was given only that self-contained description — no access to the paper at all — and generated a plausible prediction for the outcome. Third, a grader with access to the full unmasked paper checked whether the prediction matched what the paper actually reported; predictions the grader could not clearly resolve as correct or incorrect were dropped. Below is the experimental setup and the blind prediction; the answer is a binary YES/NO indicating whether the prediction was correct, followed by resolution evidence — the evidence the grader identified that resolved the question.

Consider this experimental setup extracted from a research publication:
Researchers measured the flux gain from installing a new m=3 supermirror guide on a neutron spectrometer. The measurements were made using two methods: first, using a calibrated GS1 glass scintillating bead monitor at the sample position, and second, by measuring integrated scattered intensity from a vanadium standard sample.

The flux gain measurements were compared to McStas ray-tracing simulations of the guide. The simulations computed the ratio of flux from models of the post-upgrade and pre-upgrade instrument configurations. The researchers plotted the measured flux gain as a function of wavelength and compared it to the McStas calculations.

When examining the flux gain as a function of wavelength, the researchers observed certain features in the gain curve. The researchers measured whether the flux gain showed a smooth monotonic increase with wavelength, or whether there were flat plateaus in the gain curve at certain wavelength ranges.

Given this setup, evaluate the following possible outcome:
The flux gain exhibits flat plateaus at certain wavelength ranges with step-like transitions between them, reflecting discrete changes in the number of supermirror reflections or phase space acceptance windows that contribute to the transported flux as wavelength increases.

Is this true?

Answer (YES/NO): NO